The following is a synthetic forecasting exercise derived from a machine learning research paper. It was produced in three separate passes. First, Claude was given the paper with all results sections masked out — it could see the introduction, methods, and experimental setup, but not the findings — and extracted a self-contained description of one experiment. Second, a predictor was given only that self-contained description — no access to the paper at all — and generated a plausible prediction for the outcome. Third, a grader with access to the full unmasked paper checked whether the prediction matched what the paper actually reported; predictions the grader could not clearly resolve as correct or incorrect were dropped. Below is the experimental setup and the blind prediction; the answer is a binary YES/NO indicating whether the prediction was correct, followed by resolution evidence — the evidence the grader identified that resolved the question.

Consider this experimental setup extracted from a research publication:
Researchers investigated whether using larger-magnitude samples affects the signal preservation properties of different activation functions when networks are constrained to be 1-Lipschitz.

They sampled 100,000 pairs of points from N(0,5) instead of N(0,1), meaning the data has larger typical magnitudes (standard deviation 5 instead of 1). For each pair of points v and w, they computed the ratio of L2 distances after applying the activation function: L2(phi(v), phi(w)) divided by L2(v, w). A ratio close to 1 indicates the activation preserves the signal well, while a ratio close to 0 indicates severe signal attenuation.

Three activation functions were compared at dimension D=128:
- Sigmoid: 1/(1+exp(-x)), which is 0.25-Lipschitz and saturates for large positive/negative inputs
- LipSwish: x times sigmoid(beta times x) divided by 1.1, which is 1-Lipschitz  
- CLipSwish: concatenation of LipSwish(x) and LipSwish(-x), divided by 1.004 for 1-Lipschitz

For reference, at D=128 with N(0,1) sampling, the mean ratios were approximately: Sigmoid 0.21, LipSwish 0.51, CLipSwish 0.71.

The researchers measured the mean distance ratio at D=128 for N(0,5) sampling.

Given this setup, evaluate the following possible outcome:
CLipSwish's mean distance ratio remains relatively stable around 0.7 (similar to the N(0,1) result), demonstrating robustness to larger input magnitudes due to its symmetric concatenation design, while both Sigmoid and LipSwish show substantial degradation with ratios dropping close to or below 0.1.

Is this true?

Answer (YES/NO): NO